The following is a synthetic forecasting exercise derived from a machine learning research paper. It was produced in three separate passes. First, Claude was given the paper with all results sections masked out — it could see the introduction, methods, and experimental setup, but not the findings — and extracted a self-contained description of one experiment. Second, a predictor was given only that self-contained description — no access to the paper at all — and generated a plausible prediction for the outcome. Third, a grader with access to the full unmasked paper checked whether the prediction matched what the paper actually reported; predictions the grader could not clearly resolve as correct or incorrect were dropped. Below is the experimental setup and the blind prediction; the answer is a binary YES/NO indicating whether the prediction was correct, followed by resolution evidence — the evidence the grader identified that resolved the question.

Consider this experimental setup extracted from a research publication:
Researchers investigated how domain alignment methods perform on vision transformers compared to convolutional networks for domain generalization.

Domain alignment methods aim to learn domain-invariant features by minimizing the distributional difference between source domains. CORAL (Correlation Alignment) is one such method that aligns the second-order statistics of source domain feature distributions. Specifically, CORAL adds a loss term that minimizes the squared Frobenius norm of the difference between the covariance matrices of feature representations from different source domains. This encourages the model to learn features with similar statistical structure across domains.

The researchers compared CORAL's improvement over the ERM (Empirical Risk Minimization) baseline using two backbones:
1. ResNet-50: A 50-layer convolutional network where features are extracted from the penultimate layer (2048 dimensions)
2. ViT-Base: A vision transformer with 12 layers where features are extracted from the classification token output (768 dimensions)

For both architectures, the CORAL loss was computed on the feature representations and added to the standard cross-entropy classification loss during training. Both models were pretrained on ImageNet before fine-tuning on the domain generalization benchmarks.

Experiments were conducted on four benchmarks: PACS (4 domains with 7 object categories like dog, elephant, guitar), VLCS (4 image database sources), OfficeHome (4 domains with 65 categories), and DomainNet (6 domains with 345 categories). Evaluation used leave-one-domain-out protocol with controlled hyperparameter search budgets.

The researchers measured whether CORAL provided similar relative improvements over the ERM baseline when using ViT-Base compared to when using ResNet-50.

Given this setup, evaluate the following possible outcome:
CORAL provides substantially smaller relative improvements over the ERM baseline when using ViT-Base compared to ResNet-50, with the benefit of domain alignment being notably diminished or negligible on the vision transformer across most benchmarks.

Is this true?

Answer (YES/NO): YES